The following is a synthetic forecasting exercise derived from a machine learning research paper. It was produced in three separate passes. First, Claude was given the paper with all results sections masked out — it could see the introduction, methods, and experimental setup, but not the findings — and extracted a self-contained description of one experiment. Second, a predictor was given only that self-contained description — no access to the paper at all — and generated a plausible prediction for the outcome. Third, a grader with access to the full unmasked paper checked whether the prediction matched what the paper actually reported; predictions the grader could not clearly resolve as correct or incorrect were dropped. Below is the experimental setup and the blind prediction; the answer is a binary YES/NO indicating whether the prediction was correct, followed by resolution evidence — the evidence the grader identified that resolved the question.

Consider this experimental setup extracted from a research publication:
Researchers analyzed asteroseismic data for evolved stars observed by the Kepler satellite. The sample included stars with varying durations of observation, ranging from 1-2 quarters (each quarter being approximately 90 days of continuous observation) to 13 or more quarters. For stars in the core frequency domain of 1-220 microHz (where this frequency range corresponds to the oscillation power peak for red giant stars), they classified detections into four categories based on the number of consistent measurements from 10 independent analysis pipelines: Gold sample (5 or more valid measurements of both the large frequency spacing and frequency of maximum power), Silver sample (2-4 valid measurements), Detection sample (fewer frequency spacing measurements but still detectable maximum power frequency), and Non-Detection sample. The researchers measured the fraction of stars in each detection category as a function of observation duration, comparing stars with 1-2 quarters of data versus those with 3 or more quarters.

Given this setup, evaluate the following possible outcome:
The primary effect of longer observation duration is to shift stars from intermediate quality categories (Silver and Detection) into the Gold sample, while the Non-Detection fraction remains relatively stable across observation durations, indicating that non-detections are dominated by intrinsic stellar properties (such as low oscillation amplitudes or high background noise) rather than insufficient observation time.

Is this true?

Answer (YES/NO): NO